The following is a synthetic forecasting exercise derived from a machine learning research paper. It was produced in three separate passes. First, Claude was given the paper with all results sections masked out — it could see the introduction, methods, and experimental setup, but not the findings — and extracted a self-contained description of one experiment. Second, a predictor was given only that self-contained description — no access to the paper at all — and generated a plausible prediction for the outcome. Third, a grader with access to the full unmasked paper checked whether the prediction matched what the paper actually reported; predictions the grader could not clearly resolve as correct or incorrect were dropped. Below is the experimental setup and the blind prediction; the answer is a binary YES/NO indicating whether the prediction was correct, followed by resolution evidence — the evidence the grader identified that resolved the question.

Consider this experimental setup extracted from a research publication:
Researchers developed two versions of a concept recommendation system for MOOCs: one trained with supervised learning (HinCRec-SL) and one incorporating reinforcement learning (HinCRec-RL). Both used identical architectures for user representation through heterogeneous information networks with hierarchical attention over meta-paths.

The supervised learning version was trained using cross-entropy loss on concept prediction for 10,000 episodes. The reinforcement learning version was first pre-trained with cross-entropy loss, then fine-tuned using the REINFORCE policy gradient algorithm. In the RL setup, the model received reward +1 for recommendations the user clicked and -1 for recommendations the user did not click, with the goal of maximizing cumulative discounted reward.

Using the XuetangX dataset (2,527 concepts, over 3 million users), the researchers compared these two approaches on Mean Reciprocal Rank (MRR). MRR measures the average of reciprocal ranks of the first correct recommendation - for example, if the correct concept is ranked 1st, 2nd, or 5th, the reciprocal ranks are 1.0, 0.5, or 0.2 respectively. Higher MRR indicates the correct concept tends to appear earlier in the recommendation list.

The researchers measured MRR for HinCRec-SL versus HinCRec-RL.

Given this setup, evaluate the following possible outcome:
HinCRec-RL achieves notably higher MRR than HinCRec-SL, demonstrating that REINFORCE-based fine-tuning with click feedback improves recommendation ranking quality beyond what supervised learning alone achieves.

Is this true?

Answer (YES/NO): YES